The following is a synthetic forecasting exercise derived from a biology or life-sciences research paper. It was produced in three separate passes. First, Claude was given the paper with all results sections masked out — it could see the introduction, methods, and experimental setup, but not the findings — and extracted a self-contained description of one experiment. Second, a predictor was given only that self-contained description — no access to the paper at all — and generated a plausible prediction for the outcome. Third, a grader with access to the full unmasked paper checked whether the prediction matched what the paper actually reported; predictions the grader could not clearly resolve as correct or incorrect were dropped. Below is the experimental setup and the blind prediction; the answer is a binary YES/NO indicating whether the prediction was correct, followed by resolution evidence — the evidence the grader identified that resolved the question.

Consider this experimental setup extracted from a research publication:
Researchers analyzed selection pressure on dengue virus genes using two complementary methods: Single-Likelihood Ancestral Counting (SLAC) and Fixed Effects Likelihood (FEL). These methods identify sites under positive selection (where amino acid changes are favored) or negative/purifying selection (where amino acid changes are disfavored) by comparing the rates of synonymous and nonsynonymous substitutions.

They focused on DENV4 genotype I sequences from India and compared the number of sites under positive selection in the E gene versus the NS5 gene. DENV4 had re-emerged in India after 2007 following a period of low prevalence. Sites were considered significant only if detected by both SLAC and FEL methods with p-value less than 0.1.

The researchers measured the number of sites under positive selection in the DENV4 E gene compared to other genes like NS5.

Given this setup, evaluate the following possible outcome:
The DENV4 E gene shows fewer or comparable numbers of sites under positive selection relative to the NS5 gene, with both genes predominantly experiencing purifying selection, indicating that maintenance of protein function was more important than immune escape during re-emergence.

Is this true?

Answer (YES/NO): YES